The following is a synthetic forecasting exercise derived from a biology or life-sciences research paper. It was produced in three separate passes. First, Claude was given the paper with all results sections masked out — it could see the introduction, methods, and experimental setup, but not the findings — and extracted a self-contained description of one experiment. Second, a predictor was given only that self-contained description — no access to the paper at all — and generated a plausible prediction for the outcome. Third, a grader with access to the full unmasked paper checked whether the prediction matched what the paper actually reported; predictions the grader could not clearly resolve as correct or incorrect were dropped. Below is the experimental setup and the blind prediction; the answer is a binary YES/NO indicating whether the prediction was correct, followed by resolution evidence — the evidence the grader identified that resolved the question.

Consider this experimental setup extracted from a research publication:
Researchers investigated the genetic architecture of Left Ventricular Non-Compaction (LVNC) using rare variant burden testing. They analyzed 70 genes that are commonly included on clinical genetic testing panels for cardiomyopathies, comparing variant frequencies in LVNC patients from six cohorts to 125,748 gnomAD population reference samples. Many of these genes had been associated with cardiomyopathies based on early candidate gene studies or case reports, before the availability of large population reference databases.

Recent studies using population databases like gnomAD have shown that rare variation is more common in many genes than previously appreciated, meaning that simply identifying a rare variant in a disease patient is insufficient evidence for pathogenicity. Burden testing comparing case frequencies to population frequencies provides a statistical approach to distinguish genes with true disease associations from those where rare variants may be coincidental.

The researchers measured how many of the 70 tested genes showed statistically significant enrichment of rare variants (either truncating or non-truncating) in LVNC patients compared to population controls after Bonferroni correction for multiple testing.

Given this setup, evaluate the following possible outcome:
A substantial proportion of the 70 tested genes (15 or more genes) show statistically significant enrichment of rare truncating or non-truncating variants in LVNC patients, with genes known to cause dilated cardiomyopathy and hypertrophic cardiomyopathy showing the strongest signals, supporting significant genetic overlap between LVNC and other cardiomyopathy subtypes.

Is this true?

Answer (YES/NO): NO